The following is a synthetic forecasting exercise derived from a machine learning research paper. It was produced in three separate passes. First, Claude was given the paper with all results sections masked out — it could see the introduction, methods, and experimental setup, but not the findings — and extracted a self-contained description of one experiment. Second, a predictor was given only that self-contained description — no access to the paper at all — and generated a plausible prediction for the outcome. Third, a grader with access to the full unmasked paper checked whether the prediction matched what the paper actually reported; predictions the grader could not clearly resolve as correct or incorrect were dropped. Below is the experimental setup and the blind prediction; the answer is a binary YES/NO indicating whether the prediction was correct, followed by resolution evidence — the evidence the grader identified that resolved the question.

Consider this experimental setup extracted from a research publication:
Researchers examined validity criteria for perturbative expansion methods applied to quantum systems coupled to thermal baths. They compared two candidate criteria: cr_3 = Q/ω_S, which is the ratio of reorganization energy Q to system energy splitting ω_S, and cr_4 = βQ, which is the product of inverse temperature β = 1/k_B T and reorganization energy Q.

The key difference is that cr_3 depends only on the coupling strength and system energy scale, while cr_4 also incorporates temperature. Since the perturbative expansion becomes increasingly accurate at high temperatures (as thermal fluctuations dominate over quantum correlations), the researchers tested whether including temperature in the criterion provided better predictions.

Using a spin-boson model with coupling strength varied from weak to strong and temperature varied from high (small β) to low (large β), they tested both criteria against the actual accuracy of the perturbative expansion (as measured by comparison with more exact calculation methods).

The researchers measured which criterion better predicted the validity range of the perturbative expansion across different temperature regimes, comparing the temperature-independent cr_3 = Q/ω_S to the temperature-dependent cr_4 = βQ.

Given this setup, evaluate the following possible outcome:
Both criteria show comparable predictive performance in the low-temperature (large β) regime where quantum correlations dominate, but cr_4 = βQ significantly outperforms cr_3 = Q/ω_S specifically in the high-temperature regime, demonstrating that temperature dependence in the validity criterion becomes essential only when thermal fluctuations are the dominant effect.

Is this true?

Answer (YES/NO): NO